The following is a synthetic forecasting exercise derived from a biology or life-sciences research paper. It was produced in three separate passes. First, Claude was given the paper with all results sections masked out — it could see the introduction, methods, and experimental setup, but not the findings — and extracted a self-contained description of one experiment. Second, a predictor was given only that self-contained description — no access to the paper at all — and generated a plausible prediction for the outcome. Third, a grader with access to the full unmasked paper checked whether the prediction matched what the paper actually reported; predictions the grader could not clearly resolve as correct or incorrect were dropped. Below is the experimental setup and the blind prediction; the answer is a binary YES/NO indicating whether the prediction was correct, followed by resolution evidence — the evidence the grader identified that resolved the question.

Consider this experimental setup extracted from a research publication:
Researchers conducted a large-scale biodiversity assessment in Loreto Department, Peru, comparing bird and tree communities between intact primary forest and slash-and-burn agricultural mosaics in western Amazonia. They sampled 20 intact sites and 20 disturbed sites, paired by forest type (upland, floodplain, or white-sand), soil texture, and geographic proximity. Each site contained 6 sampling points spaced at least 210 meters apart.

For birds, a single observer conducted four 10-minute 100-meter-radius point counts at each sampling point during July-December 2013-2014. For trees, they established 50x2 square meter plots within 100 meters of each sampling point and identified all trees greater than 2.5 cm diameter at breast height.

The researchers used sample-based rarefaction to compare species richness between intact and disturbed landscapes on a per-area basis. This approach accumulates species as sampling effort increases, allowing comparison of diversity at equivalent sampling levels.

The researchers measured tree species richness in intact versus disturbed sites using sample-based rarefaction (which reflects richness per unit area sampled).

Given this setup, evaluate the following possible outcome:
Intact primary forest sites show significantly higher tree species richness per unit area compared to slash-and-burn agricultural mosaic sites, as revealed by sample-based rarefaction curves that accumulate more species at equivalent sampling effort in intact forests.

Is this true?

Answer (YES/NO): YES